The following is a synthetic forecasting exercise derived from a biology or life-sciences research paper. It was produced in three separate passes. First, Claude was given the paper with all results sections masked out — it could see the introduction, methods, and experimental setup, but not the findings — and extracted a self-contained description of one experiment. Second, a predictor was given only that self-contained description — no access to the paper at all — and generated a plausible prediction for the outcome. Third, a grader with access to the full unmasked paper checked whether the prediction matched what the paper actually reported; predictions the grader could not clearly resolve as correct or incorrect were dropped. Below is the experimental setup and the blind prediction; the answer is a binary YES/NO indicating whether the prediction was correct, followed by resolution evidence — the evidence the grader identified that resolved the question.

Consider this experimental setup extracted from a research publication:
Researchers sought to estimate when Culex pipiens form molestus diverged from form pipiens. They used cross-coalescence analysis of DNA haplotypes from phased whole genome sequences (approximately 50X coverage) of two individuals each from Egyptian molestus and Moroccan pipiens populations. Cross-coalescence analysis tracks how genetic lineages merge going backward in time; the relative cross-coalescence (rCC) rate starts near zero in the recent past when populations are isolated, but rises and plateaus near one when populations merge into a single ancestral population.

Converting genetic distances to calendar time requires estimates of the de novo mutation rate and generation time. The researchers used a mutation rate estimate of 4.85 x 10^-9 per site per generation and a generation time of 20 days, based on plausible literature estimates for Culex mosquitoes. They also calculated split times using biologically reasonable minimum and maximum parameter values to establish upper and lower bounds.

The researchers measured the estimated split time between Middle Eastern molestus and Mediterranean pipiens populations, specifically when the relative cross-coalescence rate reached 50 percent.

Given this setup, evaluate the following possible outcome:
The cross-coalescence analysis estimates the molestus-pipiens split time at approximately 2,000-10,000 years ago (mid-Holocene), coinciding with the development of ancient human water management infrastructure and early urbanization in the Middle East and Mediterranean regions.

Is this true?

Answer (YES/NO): YES